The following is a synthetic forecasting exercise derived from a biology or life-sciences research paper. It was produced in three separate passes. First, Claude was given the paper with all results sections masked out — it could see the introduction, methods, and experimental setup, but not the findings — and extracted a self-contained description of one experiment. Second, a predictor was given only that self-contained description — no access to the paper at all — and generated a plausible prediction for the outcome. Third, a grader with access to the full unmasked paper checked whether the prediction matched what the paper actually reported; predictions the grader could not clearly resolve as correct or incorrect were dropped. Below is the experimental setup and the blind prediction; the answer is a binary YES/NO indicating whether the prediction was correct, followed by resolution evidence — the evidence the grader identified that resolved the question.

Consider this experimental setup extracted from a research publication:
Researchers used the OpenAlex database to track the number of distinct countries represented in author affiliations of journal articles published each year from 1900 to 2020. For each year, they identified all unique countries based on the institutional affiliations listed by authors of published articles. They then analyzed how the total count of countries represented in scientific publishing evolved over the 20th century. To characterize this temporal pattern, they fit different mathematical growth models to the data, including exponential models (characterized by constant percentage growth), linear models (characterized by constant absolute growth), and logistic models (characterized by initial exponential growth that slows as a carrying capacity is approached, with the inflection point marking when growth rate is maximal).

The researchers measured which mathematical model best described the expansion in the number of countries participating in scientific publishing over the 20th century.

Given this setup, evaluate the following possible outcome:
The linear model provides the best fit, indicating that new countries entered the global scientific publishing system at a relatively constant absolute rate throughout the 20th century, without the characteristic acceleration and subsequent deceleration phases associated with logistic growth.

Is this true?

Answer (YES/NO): NO